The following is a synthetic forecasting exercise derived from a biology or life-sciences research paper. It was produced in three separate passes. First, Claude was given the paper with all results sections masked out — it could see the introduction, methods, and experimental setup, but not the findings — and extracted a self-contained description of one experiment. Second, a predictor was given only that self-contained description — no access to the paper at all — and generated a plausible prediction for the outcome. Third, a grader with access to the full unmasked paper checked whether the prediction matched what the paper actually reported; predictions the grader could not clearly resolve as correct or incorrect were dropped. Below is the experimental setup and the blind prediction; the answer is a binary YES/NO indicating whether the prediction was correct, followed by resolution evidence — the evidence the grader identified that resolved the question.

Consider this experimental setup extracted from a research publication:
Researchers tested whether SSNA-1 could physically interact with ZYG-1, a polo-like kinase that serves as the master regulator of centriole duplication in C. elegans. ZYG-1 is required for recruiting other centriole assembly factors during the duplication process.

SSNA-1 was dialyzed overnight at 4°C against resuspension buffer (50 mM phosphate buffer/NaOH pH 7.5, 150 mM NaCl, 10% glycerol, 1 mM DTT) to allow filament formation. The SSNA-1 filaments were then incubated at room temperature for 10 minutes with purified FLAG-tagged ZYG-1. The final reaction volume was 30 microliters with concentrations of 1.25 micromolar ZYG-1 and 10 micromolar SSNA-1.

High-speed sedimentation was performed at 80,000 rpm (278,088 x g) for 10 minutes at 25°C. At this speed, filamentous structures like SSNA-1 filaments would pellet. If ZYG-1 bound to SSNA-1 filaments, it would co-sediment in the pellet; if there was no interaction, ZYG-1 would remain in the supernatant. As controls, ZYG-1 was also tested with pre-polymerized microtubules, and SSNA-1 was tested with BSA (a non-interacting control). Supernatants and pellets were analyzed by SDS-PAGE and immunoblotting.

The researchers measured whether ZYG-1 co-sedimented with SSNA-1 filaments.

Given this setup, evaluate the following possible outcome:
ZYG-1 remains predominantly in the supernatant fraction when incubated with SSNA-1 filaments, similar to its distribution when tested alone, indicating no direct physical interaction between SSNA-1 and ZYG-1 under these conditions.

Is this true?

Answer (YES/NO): NO